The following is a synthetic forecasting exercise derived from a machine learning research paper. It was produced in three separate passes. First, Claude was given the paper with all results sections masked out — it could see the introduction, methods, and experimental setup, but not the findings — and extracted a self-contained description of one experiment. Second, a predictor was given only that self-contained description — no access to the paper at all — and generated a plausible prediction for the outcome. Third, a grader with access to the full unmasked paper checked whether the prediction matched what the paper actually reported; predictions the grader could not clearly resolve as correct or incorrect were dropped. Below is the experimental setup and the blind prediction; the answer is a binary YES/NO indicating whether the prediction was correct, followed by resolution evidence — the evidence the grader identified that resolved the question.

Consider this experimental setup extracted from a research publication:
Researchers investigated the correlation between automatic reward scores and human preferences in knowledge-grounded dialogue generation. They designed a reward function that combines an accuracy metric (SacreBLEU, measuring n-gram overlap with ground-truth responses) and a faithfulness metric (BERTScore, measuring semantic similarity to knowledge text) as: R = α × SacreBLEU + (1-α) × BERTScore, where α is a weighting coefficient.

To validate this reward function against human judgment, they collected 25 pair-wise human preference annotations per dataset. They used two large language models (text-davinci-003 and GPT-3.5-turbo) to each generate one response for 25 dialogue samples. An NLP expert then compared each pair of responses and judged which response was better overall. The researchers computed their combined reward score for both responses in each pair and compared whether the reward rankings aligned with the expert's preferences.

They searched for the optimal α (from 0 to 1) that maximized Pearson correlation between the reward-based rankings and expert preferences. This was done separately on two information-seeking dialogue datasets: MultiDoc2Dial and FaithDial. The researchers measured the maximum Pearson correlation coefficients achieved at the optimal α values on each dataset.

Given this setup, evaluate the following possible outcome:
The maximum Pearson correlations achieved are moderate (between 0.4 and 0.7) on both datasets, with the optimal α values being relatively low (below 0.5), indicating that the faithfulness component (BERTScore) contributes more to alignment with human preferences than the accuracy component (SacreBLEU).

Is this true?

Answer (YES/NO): NO